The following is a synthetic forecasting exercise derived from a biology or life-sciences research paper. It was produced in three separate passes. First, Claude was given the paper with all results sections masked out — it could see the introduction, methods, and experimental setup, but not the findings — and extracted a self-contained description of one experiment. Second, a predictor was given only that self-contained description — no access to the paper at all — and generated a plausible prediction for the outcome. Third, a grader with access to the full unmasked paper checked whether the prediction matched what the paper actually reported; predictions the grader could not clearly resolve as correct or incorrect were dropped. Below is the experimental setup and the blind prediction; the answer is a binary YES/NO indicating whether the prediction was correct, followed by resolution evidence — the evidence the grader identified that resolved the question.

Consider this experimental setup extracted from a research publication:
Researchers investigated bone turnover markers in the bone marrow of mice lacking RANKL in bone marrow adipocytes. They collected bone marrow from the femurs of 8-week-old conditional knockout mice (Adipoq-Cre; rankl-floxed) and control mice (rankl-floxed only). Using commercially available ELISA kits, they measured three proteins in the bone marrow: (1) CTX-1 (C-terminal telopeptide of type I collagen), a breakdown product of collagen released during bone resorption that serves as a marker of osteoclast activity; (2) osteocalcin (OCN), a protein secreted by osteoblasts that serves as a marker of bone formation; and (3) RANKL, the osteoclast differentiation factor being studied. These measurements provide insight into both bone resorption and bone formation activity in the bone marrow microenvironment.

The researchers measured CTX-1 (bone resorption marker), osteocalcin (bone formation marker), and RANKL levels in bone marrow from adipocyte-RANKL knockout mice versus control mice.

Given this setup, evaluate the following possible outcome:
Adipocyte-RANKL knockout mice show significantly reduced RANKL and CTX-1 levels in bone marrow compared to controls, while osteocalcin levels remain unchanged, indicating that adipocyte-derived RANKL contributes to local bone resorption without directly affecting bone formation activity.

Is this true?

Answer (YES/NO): NO